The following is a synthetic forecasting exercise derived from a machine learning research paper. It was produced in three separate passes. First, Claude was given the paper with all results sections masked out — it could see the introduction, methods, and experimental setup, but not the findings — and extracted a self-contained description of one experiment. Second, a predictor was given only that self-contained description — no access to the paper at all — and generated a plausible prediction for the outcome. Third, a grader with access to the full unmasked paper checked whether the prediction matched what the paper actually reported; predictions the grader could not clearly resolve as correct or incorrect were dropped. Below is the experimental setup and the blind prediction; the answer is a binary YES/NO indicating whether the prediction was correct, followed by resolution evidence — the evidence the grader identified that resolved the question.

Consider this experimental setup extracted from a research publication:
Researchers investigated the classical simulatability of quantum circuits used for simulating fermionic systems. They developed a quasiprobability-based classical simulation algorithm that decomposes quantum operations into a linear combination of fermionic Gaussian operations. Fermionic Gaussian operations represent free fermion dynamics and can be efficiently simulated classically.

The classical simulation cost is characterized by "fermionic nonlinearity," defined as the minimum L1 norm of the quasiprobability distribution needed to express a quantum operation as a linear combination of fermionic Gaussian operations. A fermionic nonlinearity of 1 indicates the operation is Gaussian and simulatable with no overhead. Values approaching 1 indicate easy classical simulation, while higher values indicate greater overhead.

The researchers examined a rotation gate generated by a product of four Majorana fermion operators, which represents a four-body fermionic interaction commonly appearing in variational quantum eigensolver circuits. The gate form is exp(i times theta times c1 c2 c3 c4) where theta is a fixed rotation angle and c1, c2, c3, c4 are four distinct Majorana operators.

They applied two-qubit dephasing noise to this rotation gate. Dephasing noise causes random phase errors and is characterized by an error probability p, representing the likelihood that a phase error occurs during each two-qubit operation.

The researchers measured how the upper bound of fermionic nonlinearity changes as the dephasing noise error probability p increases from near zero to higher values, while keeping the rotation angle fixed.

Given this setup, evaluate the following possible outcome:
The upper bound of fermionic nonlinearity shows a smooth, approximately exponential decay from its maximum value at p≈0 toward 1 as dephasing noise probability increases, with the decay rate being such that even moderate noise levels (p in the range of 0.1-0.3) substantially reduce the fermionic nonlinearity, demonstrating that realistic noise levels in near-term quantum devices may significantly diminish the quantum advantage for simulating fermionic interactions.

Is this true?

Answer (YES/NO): NO